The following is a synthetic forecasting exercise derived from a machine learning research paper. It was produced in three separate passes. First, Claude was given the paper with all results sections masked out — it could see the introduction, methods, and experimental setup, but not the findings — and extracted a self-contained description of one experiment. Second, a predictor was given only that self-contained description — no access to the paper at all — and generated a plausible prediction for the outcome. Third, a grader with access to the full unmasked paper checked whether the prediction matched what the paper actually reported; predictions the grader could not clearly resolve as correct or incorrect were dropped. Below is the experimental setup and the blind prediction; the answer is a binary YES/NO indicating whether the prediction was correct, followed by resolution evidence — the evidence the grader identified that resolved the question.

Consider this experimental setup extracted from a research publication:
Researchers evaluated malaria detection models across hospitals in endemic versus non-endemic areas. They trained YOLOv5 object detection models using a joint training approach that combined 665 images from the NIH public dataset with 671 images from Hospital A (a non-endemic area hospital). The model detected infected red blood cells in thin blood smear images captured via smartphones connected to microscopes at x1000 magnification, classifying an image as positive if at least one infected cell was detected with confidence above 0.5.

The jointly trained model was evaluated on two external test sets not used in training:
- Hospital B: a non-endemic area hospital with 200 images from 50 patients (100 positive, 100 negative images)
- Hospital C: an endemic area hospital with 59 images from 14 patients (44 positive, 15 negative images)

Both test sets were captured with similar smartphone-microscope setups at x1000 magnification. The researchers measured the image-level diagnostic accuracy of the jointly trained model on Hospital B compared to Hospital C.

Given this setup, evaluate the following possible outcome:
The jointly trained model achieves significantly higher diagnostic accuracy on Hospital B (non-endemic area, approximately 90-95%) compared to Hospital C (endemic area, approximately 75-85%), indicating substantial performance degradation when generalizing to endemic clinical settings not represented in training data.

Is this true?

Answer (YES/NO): NO